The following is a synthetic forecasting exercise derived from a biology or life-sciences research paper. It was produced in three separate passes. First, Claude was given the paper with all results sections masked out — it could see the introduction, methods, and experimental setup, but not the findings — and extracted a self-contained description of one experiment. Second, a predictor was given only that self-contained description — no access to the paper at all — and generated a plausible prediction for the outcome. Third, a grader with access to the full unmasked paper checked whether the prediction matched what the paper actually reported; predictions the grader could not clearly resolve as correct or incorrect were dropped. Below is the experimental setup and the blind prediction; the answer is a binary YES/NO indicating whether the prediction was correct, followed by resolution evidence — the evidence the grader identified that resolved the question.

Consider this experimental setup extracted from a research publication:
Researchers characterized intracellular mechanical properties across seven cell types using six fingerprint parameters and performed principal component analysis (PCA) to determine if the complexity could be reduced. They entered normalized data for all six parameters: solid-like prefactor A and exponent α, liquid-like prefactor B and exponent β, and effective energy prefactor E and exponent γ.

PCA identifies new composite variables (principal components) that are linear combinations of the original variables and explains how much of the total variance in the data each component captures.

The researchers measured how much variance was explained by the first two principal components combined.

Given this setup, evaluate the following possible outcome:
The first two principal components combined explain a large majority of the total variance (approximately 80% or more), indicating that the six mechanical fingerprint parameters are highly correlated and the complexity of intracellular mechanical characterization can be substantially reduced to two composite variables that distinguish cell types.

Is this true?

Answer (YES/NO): YES